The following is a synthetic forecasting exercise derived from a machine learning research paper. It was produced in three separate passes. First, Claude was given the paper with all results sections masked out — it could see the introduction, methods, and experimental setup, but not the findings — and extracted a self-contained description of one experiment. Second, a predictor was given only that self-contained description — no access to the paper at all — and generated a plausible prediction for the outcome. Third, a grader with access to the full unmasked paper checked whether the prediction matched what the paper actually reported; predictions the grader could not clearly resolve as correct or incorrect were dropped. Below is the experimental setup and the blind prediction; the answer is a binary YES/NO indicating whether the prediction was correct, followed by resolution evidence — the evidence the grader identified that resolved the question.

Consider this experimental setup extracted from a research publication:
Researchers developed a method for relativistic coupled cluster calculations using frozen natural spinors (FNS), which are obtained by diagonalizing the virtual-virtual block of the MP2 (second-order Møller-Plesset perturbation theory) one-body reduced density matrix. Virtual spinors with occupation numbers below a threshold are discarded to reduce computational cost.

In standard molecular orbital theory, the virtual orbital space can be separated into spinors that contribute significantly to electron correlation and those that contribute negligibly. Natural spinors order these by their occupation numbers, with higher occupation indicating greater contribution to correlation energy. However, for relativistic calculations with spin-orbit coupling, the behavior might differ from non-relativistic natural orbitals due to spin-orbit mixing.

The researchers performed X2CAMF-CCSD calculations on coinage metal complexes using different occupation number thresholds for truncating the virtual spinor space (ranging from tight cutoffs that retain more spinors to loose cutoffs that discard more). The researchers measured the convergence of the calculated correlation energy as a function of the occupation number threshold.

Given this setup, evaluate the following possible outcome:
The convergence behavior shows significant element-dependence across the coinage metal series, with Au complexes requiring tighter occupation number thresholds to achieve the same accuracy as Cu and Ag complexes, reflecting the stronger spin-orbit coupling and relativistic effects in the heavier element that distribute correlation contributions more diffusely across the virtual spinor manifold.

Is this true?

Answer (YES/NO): NO